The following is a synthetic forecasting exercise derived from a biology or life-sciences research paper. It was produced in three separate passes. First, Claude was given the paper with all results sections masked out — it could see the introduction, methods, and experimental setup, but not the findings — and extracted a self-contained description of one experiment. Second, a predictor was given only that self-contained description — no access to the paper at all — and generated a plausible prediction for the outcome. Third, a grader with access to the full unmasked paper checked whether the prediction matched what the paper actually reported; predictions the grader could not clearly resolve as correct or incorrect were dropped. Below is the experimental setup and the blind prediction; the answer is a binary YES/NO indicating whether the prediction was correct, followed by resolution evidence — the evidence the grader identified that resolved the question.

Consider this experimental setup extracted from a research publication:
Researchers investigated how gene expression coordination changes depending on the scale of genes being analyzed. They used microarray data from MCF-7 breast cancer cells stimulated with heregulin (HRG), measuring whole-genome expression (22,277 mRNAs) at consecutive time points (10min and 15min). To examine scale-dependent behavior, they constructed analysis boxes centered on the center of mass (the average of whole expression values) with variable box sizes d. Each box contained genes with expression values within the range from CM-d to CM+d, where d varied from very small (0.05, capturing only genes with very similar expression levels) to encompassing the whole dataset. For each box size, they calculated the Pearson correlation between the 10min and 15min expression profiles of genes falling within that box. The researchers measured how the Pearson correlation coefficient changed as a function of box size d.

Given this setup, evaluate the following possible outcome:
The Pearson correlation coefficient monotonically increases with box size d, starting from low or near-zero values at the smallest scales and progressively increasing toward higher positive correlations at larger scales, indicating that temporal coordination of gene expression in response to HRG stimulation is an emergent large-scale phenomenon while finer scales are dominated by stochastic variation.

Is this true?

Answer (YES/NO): YES